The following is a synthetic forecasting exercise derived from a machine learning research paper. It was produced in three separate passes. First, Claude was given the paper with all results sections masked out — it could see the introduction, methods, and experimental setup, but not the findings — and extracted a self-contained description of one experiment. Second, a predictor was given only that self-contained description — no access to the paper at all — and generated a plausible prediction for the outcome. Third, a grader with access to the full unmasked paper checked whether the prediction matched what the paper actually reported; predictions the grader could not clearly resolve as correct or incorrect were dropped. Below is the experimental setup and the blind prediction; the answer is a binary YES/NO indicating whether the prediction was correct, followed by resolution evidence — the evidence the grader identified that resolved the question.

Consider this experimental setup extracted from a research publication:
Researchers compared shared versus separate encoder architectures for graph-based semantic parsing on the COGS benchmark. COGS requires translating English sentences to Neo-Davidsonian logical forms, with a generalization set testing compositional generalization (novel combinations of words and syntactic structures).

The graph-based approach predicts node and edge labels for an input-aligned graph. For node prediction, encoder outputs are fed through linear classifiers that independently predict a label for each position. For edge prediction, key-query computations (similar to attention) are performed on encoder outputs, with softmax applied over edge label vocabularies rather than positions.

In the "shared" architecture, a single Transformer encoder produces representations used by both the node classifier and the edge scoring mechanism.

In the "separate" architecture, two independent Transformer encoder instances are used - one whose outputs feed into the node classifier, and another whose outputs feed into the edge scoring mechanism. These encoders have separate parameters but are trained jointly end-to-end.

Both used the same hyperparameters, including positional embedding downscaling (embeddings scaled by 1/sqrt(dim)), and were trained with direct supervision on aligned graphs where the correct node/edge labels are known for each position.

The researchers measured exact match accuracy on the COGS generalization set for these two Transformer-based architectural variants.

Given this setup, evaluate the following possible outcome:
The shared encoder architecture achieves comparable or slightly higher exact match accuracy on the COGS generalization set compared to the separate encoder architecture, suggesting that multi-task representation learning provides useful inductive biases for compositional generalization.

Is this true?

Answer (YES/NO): NO